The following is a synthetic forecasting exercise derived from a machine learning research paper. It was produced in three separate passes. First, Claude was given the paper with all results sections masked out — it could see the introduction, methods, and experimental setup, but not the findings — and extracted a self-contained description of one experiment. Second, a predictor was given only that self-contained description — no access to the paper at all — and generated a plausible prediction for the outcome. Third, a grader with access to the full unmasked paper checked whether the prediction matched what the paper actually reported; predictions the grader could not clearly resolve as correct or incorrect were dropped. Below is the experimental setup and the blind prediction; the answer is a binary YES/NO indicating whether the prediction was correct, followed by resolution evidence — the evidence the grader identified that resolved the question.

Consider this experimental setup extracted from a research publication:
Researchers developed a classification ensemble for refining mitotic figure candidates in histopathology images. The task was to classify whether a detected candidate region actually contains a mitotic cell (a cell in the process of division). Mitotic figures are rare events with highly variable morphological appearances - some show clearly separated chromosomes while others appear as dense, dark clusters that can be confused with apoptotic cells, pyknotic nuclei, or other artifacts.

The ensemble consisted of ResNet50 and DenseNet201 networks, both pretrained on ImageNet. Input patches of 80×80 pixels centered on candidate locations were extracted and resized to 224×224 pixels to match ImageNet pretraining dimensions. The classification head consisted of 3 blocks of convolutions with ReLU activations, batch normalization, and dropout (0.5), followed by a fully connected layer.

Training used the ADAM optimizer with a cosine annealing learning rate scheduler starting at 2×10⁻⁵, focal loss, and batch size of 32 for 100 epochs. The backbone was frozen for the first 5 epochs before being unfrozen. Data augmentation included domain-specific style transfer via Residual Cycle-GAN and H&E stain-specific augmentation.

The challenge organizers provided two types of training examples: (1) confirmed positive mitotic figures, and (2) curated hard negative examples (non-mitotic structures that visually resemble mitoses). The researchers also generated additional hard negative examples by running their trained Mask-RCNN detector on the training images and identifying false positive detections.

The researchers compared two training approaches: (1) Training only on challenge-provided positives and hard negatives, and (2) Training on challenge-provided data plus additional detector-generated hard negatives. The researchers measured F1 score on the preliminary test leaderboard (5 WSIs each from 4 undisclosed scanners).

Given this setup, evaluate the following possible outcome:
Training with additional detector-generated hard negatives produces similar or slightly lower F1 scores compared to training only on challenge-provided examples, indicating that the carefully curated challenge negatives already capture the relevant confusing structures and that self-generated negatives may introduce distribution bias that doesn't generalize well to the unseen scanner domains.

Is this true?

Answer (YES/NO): YES